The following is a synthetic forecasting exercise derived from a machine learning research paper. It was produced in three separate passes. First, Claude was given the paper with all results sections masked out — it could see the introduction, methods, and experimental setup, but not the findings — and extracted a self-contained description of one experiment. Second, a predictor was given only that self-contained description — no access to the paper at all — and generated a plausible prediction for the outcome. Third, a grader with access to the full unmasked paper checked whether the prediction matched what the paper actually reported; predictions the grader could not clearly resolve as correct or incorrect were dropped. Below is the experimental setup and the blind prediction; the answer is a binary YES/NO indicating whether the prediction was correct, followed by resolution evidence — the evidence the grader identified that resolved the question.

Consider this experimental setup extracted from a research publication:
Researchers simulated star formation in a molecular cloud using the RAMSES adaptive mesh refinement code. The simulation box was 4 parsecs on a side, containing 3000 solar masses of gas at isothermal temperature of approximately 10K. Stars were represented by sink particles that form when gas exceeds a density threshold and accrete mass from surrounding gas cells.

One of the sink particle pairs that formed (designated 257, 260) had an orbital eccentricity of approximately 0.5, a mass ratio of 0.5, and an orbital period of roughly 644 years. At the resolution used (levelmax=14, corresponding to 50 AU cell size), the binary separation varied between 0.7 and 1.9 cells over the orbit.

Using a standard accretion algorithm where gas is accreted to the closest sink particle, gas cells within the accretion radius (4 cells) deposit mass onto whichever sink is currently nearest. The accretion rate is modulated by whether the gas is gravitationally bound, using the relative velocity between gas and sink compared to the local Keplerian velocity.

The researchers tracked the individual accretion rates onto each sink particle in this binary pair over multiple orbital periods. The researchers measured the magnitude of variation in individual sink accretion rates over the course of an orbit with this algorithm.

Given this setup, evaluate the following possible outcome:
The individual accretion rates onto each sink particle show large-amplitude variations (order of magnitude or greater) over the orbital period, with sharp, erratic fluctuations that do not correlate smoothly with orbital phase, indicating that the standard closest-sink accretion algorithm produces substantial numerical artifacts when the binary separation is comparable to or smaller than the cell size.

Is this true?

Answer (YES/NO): NO